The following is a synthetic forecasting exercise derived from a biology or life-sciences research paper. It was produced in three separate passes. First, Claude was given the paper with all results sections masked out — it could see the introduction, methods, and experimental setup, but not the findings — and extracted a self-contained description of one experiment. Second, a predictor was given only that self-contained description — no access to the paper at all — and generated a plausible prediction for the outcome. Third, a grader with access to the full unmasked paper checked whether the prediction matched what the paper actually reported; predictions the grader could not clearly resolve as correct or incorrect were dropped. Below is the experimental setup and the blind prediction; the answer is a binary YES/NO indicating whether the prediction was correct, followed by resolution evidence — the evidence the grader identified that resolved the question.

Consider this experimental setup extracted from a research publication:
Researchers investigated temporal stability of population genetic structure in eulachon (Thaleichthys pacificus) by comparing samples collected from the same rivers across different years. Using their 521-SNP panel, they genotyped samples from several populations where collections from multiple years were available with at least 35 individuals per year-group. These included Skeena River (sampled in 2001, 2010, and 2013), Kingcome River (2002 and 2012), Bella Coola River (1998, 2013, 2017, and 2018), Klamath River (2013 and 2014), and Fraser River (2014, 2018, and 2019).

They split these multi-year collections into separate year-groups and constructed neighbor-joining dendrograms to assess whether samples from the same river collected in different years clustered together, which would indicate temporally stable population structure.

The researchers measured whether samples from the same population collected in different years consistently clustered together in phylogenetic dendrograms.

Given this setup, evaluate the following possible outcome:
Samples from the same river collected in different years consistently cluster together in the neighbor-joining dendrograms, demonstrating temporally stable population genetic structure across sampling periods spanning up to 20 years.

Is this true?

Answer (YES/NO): NO